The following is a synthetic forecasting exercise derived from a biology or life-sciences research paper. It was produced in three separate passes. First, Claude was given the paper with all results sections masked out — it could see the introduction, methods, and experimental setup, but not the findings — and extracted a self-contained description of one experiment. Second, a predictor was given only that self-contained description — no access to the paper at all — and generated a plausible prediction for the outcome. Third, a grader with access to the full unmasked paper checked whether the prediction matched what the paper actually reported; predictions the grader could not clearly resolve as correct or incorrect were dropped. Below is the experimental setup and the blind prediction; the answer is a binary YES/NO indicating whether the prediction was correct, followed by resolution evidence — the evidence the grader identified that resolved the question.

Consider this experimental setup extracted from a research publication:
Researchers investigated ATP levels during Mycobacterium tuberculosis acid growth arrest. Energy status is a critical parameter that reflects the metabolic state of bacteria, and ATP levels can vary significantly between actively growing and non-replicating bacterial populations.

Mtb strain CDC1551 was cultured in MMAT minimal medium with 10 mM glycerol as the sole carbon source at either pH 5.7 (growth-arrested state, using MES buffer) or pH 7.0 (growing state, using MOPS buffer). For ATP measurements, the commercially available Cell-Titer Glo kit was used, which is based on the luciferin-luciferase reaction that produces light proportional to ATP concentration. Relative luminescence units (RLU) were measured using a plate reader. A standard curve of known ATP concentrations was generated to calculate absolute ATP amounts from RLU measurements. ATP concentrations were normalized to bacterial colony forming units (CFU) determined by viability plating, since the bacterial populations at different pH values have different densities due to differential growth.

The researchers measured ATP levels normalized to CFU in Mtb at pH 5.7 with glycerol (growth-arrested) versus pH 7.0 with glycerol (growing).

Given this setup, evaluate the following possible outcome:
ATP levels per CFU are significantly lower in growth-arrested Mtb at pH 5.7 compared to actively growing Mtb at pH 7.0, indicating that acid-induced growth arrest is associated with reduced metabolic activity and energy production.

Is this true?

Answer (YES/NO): NO